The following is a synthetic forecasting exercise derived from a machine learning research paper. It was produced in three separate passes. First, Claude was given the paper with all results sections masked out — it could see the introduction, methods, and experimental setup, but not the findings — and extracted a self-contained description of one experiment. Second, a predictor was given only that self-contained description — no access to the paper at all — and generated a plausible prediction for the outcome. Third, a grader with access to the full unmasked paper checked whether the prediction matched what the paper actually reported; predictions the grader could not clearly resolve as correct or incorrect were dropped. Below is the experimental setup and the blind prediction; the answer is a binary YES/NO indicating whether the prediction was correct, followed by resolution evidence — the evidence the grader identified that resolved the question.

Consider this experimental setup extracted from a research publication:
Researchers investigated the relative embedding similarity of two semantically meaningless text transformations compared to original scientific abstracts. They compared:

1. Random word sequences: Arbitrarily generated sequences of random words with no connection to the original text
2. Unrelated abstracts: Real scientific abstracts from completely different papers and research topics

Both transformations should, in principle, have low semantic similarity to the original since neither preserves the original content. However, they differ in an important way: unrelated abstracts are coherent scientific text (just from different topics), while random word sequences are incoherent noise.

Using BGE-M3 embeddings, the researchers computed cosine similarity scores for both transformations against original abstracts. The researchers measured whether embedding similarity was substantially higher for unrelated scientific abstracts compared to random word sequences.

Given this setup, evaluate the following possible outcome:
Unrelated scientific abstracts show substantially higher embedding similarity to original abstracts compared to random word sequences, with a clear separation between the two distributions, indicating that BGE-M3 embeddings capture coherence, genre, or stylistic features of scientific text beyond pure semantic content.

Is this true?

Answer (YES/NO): NO